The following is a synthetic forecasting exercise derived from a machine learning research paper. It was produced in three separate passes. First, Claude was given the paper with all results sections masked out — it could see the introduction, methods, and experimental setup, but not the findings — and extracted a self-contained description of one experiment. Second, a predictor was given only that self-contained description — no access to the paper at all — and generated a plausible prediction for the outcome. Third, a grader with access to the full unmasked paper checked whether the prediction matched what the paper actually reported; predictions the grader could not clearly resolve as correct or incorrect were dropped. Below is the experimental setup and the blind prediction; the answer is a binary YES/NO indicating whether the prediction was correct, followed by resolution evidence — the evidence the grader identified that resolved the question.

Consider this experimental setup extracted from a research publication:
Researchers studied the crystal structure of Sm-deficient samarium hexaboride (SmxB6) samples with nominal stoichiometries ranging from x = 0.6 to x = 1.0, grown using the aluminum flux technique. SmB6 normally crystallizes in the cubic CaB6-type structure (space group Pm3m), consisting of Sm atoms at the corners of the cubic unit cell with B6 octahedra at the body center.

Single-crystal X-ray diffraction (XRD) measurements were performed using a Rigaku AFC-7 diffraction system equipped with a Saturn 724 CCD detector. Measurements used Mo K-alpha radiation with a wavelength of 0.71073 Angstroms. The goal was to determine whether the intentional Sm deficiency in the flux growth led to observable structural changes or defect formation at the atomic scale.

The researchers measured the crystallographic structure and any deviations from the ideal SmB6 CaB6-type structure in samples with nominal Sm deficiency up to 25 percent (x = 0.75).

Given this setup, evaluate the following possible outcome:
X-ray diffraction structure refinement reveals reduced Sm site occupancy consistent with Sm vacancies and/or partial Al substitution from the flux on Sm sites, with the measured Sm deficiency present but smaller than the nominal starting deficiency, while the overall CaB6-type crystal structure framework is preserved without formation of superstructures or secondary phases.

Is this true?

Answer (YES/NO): NO